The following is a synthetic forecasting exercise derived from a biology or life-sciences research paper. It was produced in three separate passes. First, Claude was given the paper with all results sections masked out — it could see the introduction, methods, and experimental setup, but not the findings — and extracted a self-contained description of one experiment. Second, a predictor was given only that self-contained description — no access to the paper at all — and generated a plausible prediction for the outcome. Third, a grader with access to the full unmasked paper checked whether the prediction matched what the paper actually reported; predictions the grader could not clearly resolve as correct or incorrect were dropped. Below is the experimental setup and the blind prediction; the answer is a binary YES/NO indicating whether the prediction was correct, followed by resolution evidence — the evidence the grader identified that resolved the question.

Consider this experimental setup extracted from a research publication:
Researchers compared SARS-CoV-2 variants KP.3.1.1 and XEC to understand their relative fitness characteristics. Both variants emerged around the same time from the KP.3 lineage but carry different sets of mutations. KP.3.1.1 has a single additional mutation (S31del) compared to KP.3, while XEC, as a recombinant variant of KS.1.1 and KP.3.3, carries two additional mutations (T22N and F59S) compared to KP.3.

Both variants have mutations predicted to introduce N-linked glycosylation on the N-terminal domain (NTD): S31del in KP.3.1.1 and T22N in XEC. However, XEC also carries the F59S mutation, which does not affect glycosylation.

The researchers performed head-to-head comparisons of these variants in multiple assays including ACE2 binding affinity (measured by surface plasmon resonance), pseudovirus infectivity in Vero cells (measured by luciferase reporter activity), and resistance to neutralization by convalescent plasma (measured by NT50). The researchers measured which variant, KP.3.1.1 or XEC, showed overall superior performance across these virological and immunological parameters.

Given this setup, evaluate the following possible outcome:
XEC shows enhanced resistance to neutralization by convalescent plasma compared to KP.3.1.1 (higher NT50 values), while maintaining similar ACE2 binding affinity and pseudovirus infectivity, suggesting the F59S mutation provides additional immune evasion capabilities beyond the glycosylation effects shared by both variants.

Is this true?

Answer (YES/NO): NO